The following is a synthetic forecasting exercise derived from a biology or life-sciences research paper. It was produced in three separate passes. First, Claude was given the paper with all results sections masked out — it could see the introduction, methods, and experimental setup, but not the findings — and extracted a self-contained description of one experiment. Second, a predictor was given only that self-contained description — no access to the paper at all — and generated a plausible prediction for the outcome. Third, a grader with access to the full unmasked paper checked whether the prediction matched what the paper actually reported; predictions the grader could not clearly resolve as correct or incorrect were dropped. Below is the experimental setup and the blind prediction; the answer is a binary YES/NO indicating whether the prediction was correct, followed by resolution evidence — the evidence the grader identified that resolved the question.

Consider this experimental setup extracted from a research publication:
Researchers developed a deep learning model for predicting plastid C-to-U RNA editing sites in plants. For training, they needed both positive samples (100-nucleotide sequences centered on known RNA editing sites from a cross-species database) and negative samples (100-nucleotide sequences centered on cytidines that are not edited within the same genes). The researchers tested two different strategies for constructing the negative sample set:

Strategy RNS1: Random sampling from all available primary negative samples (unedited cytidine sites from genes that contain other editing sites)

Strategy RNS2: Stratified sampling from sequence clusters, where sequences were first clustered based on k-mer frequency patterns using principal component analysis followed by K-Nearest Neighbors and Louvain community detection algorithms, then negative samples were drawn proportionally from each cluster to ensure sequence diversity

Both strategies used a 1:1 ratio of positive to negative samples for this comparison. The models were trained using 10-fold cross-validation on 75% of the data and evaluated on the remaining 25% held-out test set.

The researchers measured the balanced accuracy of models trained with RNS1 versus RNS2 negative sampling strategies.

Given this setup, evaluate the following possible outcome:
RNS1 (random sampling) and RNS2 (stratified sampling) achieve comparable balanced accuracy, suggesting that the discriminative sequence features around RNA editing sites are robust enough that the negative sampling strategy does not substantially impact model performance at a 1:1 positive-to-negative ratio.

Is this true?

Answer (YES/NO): NO